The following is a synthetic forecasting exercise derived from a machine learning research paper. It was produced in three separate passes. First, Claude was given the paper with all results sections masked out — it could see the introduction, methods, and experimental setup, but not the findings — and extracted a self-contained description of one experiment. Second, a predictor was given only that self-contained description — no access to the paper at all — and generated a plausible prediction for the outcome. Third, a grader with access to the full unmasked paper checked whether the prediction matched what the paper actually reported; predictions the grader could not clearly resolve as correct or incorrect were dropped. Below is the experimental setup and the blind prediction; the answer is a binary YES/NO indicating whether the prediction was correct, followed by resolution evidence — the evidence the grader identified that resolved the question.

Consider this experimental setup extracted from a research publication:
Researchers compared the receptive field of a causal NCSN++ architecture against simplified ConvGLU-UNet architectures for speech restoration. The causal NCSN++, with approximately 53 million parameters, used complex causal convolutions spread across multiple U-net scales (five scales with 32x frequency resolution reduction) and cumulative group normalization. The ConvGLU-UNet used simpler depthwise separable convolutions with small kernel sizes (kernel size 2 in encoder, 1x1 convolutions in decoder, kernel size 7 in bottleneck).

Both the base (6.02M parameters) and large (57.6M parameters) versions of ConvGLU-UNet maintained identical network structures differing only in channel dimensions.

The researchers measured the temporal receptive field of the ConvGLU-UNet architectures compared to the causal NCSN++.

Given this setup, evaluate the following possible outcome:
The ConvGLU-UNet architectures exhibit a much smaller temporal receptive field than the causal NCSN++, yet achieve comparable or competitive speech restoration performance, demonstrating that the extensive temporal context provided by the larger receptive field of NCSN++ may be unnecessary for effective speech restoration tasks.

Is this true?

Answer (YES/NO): NO